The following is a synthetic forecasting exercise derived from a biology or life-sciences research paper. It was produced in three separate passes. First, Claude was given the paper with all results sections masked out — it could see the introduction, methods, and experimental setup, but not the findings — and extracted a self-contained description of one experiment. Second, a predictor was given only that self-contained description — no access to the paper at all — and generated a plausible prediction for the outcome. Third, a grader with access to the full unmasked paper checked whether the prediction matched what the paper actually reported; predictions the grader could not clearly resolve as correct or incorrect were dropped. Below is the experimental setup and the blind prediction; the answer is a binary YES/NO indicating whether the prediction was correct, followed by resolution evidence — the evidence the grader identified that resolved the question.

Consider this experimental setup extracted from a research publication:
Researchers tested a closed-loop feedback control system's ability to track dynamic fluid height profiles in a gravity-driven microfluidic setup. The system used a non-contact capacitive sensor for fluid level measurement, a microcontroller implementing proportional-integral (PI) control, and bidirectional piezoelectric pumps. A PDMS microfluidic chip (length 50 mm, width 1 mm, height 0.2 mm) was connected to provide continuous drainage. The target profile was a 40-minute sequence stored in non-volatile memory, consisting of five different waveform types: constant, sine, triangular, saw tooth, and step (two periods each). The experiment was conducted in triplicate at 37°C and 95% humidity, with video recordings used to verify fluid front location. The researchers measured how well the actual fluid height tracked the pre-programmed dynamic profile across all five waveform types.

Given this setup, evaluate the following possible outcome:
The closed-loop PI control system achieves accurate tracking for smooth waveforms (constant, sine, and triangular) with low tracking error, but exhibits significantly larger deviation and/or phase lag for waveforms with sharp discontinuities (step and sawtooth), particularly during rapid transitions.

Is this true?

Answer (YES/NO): NO